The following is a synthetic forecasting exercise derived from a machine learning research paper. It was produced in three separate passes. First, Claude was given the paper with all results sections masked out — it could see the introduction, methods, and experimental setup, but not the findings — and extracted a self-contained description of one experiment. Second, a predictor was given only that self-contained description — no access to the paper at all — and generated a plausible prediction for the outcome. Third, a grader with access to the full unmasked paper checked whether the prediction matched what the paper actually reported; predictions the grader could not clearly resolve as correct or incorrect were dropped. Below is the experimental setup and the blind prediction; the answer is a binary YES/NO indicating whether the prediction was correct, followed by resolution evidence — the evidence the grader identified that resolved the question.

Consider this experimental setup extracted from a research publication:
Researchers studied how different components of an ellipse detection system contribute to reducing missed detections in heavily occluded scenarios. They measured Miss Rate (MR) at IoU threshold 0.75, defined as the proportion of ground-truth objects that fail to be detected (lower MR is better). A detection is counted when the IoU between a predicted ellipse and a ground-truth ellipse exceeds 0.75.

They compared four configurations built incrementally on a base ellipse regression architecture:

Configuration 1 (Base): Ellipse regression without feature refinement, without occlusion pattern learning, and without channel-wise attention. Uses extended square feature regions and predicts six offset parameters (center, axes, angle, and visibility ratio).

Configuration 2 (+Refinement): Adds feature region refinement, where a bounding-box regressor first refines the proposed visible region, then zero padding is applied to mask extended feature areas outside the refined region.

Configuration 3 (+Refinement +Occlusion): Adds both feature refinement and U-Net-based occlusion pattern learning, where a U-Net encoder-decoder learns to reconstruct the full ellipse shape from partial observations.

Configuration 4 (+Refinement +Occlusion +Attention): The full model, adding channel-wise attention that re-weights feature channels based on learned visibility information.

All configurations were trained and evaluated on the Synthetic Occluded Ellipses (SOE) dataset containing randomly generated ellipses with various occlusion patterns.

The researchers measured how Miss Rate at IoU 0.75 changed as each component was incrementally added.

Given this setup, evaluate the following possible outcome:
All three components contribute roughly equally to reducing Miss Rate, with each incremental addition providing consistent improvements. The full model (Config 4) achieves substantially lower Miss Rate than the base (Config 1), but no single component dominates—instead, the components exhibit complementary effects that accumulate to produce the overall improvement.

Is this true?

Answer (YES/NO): NO